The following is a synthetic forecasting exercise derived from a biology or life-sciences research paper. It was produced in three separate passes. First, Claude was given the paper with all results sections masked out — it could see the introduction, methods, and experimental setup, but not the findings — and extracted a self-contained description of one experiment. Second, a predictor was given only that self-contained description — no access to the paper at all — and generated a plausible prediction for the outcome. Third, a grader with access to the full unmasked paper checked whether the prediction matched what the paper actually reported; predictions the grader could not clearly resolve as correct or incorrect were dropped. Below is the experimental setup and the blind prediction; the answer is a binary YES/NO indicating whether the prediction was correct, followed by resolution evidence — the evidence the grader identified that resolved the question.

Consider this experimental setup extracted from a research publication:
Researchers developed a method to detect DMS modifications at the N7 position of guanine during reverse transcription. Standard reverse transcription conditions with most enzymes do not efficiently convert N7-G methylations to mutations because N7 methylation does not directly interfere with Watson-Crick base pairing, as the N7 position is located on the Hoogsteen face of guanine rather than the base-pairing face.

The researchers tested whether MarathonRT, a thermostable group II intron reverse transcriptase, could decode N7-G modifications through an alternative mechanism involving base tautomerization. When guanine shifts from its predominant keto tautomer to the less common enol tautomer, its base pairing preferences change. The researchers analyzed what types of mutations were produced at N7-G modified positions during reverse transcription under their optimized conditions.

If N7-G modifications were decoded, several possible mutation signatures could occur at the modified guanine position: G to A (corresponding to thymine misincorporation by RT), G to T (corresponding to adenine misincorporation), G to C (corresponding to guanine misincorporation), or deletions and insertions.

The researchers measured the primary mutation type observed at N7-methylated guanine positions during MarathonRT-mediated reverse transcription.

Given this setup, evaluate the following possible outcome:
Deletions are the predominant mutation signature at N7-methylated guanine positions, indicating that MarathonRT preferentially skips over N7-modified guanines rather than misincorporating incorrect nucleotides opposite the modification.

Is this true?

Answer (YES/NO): NO